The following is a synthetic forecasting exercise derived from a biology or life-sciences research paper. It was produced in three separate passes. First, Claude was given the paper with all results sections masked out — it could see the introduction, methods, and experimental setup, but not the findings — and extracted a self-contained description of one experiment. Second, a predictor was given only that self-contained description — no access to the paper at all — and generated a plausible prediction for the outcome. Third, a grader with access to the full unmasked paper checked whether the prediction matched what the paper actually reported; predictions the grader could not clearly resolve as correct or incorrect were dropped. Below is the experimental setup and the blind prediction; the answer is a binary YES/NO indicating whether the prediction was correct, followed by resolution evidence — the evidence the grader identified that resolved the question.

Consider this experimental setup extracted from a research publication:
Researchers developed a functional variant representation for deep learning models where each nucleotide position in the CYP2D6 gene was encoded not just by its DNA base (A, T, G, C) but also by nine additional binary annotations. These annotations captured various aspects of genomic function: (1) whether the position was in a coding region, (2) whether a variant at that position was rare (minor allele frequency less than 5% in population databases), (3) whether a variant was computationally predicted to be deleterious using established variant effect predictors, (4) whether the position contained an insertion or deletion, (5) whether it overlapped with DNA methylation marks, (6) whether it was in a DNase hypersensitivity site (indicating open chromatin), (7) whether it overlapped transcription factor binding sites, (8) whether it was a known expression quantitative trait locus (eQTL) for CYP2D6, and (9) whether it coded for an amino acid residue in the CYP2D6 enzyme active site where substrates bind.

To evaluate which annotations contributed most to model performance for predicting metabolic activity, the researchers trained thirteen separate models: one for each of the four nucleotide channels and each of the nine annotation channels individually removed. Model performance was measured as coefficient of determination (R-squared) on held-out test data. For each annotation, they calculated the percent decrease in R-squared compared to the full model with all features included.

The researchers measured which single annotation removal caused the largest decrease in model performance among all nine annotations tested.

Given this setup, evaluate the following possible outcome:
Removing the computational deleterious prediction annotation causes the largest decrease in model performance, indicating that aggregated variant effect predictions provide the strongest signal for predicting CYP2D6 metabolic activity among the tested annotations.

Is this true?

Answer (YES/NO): YES